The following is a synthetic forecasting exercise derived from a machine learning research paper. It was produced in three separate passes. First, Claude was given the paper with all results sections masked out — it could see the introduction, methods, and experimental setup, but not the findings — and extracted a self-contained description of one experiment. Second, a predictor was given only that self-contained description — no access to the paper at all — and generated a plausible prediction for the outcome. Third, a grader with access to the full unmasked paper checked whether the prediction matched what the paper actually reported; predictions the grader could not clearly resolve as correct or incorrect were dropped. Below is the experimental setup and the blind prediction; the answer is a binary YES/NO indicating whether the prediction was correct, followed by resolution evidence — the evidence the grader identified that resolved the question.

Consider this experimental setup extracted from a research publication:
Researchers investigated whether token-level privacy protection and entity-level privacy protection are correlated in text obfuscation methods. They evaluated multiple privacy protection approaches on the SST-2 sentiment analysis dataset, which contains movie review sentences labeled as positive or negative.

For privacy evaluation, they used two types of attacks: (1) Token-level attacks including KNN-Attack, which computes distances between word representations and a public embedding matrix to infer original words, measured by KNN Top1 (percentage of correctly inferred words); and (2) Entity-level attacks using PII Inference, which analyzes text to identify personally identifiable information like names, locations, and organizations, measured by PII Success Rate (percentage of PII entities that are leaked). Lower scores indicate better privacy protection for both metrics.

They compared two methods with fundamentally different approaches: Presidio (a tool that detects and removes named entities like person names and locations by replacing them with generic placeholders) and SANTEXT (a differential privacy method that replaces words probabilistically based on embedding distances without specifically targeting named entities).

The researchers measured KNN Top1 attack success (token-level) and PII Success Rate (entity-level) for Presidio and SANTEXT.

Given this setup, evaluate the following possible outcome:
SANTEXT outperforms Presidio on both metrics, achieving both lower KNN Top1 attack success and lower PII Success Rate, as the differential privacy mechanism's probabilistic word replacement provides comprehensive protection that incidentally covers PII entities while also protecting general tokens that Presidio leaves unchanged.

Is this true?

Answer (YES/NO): NO